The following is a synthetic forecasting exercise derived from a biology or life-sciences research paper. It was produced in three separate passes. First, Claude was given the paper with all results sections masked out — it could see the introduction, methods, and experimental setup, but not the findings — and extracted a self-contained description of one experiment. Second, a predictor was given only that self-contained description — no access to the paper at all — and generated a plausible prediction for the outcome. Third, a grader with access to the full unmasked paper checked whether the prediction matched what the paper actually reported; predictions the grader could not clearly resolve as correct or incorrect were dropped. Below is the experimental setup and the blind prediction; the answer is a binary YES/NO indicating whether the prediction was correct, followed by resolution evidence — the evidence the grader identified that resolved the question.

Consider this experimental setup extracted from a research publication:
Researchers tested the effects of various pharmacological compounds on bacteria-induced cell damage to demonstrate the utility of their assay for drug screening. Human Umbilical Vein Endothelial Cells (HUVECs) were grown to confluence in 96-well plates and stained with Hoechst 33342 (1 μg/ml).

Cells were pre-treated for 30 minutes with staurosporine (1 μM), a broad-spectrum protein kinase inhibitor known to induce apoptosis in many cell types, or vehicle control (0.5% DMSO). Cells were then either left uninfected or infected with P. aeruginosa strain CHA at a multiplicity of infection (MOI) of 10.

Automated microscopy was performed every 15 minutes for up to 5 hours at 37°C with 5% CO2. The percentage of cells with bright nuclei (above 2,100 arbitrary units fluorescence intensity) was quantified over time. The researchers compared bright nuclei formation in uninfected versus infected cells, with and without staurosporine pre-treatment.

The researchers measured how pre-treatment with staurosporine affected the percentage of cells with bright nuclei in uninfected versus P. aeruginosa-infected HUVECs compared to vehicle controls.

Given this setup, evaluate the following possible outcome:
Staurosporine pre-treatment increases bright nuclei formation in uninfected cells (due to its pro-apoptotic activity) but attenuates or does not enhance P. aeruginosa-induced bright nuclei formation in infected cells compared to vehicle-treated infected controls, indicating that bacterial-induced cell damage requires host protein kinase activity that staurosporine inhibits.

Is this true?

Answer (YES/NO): NO